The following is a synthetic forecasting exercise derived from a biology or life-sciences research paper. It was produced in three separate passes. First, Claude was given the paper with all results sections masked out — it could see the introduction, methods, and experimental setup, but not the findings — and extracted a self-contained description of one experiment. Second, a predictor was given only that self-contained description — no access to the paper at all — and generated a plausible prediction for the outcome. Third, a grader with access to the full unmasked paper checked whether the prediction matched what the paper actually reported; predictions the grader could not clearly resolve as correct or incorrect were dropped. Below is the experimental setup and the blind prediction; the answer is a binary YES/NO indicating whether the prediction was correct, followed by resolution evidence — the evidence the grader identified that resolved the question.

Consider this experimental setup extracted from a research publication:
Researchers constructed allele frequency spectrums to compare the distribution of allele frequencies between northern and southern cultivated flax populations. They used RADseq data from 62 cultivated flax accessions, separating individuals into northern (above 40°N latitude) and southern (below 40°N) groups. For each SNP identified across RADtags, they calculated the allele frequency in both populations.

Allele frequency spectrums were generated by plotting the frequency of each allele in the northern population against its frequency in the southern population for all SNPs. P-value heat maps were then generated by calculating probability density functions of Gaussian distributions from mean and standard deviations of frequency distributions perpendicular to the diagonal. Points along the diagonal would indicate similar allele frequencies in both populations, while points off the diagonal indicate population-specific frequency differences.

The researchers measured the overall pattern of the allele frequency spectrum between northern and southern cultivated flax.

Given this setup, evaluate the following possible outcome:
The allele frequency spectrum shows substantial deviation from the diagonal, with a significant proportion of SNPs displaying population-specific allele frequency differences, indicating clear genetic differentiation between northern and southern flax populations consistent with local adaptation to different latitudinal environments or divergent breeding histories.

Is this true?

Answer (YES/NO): NO